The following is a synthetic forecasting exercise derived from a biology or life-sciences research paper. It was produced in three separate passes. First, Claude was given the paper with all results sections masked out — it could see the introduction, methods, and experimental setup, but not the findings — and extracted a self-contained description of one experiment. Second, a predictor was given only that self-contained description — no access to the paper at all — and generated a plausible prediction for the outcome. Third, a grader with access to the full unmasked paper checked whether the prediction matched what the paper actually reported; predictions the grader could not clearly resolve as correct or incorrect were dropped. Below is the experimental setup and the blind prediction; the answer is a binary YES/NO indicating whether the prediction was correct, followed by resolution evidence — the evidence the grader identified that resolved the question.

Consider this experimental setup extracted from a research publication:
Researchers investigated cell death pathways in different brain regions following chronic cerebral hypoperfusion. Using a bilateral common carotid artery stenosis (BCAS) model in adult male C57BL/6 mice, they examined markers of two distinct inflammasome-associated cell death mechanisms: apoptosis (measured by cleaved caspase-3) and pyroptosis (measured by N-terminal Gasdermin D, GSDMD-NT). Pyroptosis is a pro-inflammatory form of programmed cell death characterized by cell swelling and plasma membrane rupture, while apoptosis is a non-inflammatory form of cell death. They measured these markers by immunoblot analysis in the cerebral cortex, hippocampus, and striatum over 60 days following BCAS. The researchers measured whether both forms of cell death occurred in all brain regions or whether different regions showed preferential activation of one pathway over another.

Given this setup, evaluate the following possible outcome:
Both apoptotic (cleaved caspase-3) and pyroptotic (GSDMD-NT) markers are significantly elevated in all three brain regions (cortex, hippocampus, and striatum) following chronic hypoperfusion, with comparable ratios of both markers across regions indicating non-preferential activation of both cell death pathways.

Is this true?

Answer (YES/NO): NO